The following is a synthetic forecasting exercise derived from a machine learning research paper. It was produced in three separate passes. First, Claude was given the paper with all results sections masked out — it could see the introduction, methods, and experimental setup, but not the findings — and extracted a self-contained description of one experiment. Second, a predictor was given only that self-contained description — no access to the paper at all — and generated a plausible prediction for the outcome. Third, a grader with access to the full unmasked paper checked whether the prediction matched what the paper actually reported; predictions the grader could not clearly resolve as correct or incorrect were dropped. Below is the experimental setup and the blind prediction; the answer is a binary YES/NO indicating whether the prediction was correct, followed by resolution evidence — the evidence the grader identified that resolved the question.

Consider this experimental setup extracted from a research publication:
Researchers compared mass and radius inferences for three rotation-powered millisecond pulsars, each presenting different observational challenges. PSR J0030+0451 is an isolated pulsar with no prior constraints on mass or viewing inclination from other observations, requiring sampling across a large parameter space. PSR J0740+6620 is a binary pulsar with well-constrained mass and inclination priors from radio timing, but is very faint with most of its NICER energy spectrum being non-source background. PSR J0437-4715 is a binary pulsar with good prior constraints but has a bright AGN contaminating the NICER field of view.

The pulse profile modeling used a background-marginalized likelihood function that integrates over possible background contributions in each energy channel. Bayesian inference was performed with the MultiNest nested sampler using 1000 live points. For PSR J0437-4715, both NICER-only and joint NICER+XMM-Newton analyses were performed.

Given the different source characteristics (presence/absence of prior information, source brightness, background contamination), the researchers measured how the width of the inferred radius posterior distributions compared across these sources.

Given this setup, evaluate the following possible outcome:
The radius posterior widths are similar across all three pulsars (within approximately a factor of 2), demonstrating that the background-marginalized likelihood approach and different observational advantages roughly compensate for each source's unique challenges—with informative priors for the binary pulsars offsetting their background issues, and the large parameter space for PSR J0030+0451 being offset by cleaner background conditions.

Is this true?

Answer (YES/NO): NO